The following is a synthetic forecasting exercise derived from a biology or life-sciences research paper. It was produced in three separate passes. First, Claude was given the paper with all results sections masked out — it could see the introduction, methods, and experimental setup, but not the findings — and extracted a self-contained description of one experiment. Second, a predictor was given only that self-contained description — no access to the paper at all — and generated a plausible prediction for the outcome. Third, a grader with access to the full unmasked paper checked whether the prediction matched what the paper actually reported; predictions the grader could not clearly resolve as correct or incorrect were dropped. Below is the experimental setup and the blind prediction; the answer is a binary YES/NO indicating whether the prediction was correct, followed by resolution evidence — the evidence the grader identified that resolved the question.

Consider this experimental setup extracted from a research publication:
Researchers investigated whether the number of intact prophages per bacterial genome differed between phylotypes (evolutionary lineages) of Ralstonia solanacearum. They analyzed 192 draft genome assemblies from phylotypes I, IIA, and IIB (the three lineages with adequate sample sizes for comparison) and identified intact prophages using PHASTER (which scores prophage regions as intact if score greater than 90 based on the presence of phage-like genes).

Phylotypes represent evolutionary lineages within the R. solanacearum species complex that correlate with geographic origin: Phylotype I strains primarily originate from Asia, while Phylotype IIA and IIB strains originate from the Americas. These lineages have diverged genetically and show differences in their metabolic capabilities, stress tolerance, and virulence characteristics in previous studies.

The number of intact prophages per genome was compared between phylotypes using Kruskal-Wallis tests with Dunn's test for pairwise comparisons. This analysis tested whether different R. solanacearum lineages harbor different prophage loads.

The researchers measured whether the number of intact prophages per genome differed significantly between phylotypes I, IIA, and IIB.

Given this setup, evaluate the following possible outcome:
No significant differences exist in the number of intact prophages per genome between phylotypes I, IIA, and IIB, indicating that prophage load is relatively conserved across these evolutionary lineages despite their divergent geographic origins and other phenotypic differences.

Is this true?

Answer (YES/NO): NO